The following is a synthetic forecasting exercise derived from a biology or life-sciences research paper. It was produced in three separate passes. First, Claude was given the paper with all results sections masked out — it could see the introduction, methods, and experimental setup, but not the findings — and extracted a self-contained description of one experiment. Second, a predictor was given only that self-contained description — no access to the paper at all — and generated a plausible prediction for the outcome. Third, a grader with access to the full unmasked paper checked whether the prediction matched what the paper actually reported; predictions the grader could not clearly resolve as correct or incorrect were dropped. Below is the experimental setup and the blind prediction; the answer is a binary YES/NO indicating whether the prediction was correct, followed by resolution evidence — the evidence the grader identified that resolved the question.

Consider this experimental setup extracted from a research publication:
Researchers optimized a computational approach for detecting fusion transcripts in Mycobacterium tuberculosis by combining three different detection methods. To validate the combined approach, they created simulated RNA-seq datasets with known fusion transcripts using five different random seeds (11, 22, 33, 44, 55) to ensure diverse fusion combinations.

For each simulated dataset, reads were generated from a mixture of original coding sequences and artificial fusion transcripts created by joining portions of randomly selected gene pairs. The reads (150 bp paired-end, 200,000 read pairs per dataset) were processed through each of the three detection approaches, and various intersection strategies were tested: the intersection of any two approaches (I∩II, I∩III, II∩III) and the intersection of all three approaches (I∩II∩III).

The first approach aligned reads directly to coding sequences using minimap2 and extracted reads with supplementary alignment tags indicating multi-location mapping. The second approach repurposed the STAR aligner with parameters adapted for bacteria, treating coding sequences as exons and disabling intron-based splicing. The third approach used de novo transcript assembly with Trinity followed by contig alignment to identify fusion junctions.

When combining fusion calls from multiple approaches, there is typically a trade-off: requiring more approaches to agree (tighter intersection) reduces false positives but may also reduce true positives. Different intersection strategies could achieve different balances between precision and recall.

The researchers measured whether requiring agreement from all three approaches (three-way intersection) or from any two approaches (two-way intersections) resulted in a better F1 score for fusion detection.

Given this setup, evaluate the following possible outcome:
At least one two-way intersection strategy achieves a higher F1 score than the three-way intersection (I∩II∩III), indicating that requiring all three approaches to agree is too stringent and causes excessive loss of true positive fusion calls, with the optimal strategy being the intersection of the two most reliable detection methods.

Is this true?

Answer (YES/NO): YES